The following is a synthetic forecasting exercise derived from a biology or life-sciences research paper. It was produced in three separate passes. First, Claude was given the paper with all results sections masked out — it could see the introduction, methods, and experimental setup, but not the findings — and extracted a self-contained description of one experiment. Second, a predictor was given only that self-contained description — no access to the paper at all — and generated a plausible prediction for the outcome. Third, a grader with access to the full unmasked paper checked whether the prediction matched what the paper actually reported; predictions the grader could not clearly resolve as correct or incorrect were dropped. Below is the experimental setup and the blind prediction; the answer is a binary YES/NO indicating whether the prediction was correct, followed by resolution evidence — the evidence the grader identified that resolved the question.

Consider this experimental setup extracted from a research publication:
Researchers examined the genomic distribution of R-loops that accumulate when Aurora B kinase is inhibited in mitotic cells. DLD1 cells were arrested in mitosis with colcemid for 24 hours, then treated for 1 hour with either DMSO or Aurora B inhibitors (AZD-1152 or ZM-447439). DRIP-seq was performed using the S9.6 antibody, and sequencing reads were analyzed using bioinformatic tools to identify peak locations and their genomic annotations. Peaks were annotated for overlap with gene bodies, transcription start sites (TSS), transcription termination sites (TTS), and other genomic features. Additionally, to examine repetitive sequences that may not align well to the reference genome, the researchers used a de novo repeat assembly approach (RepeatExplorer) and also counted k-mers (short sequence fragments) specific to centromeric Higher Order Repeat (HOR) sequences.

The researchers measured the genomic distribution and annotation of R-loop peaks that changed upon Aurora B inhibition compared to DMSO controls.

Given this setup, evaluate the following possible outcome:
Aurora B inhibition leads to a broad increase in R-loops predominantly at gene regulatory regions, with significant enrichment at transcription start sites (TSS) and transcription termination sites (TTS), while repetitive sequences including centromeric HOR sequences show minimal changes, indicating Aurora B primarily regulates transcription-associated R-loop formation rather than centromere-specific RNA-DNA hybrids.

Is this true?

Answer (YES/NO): NO